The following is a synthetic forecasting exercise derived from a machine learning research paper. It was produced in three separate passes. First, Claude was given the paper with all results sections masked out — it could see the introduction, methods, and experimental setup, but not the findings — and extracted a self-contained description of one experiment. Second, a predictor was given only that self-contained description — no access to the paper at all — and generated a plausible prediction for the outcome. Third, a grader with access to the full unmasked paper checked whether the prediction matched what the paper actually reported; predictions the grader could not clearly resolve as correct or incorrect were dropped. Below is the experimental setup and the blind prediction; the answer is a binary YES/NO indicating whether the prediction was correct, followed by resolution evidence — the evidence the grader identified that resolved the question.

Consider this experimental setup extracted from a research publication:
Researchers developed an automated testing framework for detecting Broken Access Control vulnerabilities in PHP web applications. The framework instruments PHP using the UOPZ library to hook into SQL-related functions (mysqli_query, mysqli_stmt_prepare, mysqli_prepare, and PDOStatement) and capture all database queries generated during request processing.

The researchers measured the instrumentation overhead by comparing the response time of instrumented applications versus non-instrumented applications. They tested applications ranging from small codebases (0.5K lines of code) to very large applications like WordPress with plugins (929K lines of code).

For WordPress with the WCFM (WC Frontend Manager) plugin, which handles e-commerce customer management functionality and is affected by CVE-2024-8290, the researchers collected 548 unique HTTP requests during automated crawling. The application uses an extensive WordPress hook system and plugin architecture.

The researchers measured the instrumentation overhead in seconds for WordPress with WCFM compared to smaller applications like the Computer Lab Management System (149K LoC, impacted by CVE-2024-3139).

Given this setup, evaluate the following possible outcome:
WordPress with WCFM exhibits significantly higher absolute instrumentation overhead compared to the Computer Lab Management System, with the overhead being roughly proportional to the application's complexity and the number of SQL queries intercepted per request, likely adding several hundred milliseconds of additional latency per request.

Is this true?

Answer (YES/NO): YES